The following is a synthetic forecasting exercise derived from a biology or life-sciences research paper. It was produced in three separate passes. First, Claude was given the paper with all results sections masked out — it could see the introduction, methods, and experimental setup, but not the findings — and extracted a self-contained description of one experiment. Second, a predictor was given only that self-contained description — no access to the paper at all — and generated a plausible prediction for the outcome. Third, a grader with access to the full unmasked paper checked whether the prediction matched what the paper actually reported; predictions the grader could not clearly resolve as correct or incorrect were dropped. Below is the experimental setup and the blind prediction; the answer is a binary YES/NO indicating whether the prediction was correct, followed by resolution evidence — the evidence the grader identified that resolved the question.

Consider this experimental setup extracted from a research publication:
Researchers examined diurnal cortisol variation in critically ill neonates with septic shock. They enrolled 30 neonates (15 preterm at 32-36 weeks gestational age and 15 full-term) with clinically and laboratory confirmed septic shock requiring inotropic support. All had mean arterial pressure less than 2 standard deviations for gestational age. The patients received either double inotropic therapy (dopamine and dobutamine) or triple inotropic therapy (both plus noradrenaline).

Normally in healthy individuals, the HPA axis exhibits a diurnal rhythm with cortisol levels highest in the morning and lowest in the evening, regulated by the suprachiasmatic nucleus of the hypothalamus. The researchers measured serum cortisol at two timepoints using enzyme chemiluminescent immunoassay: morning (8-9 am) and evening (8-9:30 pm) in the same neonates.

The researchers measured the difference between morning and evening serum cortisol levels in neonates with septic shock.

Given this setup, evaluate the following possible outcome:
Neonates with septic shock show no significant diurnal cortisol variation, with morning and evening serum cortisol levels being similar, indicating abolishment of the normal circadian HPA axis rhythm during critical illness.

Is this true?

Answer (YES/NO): NO